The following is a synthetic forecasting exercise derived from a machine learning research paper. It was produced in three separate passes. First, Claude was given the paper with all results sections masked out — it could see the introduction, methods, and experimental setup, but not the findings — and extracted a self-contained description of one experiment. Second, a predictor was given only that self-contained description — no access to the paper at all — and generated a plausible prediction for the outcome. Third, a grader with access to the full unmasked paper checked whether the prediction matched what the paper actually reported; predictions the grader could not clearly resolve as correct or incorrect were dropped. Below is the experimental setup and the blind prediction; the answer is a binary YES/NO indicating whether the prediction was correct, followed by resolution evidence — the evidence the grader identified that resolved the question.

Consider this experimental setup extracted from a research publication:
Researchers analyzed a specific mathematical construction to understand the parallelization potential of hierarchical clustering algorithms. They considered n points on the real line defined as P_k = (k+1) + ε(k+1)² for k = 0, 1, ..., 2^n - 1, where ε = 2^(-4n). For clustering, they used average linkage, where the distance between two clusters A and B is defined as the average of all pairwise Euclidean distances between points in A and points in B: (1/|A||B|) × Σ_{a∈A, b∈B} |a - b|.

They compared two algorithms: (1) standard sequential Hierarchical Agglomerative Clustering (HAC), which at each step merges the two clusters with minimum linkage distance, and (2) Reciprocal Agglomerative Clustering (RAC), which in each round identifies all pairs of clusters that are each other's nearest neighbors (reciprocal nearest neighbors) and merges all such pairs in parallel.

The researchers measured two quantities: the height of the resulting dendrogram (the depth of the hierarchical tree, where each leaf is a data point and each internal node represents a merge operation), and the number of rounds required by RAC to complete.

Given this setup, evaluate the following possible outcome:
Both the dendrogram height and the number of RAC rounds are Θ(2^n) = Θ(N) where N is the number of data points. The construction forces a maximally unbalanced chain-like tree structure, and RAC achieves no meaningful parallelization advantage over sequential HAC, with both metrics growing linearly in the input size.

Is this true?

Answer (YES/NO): NO